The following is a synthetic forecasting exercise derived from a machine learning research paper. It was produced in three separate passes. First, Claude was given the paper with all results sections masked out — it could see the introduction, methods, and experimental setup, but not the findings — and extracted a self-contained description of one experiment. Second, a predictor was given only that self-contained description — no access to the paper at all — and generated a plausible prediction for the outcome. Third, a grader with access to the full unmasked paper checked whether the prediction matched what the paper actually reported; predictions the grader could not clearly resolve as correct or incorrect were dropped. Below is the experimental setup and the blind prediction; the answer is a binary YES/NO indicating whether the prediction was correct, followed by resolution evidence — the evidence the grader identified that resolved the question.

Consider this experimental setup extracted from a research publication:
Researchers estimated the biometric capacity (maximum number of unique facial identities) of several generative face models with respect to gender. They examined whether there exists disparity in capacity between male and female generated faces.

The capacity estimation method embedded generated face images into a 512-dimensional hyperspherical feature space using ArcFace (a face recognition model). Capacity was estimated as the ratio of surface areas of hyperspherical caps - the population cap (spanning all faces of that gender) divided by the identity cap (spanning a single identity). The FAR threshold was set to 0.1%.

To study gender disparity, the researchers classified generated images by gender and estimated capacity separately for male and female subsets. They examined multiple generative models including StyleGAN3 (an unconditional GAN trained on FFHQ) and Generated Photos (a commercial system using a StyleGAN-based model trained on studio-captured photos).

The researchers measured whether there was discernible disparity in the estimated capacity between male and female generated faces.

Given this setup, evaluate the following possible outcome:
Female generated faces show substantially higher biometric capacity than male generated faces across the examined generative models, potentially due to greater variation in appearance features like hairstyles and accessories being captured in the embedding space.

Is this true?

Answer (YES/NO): NO